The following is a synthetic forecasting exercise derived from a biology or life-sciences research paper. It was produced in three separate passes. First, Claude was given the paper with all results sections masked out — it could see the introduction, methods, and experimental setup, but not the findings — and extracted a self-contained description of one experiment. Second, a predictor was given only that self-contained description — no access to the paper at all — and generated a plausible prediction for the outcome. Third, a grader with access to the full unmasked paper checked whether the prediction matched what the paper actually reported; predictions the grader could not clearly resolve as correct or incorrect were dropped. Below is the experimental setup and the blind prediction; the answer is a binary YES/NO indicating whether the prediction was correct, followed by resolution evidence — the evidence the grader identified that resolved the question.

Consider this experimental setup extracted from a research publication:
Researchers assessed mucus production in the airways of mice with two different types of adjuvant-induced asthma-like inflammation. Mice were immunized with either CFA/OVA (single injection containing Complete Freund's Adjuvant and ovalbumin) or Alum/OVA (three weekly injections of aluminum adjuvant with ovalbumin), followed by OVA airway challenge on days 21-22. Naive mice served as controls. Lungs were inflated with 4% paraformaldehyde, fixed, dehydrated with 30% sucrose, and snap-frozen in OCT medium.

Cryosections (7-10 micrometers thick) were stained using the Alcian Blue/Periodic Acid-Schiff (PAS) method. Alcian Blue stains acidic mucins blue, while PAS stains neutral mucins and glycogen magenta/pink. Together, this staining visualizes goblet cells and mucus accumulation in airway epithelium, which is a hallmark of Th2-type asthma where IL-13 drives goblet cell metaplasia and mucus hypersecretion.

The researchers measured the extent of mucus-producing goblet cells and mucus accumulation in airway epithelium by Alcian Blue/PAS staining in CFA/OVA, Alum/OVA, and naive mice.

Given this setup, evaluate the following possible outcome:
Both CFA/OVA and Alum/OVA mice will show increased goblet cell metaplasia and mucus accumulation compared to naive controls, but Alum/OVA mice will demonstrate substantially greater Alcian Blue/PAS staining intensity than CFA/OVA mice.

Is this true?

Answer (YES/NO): NO